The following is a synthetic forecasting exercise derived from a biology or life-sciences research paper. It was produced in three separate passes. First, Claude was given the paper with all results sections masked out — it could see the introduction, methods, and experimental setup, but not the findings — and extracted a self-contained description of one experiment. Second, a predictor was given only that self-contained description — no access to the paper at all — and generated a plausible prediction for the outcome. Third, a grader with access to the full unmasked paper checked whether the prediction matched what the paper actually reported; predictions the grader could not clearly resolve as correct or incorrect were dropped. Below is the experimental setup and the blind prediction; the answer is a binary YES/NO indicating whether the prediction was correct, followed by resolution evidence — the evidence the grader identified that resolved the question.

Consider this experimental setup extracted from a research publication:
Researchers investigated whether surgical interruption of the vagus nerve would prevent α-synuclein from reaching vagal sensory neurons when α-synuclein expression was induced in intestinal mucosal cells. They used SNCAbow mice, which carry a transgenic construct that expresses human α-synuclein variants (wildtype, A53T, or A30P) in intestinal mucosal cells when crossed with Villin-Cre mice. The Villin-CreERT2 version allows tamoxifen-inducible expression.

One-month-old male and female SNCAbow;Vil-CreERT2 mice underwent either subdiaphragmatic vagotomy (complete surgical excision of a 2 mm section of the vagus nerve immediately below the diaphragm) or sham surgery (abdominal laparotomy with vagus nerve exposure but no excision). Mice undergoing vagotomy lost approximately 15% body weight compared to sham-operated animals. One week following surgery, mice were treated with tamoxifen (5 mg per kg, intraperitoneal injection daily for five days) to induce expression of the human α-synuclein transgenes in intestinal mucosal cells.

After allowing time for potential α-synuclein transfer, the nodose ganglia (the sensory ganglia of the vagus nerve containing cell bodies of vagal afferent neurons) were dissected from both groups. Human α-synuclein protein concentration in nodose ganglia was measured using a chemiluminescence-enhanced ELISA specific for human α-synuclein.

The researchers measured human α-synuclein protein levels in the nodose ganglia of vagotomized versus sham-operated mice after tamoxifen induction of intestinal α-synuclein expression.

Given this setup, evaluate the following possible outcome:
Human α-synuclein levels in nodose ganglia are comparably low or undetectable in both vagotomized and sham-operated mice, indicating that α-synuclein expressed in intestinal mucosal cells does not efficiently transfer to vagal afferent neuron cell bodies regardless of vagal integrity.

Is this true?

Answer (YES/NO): NO